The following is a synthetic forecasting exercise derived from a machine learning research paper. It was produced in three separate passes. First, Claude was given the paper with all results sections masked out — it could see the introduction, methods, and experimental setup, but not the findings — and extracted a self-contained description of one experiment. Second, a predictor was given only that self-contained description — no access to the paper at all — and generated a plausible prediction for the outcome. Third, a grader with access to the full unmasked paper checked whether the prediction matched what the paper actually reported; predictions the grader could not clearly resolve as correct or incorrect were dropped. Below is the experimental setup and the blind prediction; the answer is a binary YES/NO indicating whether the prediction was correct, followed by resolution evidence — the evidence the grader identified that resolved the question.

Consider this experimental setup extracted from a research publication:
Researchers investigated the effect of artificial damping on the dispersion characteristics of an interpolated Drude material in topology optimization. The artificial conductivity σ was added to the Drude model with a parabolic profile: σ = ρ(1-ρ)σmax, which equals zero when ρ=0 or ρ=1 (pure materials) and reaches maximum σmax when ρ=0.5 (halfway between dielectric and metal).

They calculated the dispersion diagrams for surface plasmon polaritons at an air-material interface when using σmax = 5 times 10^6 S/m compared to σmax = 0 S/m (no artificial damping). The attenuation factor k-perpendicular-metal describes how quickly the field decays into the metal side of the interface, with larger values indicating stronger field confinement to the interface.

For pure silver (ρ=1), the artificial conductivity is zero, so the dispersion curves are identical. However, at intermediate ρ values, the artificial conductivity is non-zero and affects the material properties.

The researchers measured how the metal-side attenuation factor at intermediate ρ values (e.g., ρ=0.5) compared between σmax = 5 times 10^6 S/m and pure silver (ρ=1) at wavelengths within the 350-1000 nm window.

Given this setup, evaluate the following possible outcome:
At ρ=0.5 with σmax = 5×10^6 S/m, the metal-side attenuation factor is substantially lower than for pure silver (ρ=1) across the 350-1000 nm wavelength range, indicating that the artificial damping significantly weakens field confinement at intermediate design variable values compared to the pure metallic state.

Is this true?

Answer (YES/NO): NO